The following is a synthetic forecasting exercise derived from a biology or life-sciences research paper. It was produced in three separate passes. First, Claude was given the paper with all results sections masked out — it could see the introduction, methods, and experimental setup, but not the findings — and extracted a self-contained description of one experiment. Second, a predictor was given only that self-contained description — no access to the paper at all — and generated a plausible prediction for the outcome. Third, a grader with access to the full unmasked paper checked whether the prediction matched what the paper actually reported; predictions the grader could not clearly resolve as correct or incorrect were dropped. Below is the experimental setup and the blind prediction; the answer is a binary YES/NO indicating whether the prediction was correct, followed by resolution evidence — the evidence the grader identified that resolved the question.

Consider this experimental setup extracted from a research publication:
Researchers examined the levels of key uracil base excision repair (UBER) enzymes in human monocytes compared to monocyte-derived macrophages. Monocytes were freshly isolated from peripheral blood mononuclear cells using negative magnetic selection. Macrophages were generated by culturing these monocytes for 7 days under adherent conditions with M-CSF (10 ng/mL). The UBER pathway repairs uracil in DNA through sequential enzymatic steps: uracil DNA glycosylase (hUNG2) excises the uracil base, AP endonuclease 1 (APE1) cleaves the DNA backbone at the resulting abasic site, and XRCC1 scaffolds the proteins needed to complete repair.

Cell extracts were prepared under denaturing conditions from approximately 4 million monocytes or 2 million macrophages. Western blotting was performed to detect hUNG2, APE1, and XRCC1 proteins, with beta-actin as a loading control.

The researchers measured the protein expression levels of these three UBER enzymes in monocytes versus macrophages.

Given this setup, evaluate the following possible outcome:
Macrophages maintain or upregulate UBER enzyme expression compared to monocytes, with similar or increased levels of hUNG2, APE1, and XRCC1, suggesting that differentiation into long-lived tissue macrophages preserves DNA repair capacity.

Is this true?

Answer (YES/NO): NO